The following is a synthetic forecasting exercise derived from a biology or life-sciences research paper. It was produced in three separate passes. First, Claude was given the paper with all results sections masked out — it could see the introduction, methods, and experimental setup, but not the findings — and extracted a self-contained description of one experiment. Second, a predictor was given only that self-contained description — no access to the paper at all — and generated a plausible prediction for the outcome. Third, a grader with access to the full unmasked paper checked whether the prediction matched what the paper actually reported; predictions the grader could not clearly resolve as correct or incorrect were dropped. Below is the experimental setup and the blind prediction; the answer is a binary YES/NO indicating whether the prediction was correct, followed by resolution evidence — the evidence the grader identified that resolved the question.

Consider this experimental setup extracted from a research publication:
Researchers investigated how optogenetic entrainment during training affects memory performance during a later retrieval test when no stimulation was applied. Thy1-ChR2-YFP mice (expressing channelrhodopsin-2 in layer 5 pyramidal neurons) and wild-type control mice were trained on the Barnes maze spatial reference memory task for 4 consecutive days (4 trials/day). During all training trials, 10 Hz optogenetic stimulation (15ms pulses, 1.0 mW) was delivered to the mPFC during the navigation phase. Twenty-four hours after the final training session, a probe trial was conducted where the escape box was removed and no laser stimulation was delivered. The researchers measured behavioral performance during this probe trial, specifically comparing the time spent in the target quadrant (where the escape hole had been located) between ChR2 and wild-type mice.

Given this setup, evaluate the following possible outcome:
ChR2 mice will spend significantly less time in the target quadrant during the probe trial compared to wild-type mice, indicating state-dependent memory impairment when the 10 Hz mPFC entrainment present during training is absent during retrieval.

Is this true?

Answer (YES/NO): NO